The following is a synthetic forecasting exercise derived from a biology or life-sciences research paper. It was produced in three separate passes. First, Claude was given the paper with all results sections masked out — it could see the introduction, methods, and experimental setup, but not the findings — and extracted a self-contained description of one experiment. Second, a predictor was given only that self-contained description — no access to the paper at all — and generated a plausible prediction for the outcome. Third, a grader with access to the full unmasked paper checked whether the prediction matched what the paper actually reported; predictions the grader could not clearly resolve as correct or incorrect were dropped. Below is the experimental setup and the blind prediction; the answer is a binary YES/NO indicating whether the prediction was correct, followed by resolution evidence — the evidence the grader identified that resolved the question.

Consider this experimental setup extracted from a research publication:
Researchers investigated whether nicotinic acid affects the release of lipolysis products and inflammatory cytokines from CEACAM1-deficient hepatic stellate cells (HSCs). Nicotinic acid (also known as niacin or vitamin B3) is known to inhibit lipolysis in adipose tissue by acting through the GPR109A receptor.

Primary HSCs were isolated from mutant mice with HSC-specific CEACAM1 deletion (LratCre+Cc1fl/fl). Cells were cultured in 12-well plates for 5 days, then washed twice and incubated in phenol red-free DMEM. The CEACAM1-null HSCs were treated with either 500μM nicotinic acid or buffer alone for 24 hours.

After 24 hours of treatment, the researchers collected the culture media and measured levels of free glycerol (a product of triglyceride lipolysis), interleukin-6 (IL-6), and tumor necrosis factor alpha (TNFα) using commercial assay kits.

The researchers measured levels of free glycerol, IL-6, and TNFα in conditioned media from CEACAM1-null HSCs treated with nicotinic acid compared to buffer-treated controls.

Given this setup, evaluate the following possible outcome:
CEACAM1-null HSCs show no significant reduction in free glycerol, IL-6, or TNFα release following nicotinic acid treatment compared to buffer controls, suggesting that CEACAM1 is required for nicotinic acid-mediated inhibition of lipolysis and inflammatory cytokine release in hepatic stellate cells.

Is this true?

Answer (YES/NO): NO